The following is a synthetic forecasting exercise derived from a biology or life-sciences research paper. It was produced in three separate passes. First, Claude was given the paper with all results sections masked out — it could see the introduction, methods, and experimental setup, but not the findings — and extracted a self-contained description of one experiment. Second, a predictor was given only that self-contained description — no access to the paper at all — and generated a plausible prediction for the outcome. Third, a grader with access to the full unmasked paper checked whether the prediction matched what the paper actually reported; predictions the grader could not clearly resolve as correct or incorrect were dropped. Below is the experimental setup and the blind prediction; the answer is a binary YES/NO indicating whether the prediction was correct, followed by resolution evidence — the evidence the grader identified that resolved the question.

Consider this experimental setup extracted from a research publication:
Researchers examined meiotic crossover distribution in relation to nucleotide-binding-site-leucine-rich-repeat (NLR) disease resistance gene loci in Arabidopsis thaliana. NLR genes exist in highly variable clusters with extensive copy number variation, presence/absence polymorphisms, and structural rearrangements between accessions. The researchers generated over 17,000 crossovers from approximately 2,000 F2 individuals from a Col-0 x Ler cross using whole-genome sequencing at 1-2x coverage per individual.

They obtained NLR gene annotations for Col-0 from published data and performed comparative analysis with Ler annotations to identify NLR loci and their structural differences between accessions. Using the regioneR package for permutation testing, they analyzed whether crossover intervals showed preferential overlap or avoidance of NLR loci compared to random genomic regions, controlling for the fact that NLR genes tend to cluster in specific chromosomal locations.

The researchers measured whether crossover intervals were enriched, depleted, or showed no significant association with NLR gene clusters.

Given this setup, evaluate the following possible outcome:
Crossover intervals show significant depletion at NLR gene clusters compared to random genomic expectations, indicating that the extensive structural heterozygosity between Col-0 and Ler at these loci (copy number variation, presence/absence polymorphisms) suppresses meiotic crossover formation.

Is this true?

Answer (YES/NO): NO